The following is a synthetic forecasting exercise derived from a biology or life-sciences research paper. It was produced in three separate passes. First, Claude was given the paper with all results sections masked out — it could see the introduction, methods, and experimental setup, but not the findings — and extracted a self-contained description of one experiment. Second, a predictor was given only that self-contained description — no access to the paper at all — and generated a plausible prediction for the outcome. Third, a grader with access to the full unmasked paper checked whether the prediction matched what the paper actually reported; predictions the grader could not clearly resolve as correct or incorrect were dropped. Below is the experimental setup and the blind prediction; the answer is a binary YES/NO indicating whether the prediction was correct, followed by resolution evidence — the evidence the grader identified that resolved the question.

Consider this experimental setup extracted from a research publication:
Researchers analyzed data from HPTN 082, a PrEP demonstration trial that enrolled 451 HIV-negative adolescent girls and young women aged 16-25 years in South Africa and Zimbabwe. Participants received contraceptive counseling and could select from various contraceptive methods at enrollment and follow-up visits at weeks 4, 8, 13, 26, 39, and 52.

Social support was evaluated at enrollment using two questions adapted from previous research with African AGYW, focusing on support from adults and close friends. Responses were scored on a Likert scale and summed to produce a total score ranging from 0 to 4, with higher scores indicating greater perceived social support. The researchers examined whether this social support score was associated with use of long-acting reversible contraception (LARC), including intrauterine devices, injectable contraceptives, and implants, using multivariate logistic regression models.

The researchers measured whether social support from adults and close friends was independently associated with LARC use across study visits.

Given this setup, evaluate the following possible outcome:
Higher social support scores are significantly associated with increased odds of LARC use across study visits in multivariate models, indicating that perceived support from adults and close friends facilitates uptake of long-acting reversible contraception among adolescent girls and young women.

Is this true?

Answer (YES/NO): NO